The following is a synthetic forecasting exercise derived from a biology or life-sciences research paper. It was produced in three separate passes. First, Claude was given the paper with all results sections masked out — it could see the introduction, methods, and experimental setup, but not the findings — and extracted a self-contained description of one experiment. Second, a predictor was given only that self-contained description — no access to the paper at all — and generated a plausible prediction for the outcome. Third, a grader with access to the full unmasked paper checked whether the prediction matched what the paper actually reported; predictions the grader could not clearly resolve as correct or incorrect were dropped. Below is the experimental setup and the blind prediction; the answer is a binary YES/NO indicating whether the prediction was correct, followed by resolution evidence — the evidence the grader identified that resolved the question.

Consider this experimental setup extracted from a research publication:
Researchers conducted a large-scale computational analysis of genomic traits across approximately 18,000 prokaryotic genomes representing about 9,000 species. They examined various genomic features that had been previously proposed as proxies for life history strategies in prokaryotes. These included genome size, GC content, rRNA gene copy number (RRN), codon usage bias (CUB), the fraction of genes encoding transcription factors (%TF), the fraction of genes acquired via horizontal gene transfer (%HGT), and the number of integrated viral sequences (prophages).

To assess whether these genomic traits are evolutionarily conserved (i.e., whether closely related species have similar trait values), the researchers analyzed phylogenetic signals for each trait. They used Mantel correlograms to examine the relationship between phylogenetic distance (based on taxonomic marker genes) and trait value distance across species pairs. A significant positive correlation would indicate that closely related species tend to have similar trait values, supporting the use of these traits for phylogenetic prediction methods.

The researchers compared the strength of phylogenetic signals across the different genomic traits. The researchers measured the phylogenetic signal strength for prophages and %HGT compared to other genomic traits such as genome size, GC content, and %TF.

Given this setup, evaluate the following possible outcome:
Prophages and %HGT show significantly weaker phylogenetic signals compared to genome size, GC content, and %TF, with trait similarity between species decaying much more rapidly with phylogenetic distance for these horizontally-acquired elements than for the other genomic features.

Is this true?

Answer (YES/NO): YES